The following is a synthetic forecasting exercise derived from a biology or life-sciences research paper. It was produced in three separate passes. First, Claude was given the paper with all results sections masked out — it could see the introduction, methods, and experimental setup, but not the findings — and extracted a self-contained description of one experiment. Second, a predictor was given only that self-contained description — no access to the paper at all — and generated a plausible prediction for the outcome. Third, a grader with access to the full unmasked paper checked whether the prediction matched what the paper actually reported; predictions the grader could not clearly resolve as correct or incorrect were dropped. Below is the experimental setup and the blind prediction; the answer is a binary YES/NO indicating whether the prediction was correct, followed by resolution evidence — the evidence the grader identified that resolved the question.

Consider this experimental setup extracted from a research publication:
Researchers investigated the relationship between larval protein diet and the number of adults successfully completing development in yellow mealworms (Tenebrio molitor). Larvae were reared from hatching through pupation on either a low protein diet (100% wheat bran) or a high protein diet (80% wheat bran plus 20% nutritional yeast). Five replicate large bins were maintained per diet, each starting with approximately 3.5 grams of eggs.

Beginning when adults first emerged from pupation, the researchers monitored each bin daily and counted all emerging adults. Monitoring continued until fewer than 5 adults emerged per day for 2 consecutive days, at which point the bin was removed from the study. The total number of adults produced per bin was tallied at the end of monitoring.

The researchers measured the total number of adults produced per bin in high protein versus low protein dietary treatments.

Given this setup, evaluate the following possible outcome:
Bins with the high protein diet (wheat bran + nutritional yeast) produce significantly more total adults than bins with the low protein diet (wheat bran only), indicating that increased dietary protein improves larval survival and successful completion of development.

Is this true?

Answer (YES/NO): NO